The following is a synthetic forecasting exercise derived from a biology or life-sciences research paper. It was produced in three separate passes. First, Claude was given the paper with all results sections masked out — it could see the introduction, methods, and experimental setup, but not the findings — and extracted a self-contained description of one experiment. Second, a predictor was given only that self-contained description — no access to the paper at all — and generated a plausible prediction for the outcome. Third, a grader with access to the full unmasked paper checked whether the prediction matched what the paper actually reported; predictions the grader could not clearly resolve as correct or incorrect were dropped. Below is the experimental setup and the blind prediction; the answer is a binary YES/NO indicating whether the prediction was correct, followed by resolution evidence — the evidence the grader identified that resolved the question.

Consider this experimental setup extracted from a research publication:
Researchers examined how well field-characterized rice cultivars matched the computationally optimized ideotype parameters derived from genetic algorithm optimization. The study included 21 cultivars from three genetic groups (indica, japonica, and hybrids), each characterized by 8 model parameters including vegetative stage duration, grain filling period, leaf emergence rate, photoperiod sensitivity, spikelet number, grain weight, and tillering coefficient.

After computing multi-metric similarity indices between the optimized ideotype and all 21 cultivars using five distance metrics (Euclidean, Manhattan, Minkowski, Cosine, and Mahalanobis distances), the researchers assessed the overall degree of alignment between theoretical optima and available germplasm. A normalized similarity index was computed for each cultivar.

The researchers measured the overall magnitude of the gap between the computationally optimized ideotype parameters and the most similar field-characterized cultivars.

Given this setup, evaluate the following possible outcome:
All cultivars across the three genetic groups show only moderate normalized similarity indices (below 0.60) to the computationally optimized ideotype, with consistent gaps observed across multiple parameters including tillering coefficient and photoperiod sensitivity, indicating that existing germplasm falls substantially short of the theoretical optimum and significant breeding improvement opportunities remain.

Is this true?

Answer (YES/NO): NO